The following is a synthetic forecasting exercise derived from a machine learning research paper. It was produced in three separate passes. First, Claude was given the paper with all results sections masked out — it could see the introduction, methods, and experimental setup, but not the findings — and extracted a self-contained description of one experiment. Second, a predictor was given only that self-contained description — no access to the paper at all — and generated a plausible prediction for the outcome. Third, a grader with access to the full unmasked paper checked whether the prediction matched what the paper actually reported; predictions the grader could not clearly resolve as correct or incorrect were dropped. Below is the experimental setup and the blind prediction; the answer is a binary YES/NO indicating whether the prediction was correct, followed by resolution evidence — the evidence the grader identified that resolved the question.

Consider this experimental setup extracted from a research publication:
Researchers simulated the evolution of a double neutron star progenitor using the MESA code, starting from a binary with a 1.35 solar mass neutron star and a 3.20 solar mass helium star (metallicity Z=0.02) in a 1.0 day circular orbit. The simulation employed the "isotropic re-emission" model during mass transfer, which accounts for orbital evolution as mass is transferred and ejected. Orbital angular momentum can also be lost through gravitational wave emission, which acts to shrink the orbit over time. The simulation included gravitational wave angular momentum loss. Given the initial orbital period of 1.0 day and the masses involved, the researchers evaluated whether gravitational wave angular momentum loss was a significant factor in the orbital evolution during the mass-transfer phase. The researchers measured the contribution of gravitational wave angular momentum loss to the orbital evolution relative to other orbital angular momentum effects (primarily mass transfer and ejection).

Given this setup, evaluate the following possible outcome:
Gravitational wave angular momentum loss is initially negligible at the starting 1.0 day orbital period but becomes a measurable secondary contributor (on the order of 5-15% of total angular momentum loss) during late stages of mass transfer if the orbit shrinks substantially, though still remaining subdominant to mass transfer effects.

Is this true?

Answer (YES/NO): NO